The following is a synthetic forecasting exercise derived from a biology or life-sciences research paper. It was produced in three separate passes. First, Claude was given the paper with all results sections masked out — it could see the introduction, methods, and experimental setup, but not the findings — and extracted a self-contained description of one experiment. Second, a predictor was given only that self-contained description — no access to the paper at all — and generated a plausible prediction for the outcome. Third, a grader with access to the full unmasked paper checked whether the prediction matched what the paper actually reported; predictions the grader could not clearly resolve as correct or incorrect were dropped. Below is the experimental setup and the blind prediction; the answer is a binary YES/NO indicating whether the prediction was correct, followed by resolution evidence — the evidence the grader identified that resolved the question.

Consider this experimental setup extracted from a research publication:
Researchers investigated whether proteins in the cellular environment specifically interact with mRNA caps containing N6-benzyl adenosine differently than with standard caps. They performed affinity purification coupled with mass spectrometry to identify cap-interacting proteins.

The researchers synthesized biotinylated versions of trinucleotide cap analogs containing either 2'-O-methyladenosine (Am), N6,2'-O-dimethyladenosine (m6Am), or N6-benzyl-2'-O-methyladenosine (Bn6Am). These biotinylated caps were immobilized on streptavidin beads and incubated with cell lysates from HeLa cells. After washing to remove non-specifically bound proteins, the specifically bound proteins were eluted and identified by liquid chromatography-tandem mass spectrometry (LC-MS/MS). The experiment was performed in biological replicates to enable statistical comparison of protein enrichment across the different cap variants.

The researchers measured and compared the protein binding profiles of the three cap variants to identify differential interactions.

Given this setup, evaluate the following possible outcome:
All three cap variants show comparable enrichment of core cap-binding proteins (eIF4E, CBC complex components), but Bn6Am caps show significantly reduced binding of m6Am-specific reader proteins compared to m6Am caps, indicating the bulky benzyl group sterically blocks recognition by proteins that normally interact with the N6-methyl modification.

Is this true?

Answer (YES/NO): NO